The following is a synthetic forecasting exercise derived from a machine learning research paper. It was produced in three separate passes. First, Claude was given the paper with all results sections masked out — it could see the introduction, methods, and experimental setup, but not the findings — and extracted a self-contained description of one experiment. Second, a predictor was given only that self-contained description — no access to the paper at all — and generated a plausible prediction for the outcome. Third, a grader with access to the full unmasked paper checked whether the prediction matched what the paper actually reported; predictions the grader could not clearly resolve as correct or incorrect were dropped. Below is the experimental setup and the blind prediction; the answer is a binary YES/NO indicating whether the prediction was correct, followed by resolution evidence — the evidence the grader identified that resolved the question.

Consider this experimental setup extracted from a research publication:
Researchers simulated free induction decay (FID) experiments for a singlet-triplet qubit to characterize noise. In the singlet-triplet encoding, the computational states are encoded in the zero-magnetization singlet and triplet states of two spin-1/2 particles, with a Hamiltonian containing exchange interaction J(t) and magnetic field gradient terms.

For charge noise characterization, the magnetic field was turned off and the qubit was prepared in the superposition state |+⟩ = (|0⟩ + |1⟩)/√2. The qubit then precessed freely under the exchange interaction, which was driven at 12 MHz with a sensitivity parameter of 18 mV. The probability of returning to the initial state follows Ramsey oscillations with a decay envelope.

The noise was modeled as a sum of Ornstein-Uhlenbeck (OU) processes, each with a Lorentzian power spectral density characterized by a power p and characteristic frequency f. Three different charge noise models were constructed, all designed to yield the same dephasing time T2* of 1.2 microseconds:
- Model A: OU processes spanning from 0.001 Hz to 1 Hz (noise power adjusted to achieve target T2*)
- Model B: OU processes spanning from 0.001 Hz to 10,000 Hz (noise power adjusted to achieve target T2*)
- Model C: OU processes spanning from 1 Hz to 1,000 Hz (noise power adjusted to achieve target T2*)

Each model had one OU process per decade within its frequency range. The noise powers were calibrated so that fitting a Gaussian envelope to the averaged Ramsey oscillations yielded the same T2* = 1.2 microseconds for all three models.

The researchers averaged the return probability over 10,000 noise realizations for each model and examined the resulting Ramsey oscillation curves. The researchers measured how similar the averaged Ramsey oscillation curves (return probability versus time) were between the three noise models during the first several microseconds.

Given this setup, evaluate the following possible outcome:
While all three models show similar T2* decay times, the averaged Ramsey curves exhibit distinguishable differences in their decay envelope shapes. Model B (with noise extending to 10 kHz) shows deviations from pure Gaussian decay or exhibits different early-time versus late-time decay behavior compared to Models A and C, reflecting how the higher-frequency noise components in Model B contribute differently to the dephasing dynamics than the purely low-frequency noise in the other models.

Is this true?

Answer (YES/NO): NO